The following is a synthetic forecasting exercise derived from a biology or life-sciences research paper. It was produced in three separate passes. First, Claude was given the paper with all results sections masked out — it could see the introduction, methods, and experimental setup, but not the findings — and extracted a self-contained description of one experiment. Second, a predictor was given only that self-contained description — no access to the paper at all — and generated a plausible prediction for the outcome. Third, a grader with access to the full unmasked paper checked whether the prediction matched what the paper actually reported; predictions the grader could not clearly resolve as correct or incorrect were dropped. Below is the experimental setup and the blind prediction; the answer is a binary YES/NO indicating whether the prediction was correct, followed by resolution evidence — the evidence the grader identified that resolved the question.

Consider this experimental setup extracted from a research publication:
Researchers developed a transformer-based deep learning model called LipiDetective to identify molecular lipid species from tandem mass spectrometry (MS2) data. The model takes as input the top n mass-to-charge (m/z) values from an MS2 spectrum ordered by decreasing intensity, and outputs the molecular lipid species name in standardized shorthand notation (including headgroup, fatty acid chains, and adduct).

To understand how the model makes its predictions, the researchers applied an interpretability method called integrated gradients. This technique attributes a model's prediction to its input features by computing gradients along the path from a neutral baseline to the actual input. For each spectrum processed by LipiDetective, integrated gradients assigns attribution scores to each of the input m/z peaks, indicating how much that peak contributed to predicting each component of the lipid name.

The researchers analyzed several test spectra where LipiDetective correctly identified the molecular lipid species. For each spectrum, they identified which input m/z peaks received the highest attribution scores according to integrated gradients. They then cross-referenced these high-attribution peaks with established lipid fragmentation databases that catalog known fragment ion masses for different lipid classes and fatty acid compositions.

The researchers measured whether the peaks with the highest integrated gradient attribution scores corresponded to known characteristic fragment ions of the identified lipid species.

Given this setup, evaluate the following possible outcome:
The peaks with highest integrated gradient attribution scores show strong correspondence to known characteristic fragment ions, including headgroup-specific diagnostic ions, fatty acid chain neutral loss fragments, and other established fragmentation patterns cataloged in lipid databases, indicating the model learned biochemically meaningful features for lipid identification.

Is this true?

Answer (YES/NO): YES